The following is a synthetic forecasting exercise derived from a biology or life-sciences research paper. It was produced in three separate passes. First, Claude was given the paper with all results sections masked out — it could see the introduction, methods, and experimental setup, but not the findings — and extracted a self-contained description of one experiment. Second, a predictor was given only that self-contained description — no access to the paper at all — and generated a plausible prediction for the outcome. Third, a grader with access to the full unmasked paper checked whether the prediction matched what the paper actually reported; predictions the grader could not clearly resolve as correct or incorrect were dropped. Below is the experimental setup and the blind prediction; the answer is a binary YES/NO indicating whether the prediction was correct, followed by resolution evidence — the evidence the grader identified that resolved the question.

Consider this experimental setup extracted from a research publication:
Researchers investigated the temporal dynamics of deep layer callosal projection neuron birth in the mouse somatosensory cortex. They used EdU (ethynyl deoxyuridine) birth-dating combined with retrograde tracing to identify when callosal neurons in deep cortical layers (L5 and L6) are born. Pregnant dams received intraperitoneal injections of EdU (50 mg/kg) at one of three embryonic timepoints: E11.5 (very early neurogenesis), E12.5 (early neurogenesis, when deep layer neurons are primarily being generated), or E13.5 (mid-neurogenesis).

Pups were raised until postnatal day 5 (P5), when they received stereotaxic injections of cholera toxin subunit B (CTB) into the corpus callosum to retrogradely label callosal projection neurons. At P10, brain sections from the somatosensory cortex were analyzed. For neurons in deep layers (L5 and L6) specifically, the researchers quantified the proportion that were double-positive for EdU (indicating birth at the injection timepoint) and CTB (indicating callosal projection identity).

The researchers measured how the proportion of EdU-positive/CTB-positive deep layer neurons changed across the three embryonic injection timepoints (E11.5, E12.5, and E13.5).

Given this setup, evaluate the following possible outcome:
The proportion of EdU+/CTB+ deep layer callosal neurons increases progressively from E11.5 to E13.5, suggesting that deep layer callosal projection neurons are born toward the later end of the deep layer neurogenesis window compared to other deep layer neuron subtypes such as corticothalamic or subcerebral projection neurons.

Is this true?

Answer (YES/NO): NO